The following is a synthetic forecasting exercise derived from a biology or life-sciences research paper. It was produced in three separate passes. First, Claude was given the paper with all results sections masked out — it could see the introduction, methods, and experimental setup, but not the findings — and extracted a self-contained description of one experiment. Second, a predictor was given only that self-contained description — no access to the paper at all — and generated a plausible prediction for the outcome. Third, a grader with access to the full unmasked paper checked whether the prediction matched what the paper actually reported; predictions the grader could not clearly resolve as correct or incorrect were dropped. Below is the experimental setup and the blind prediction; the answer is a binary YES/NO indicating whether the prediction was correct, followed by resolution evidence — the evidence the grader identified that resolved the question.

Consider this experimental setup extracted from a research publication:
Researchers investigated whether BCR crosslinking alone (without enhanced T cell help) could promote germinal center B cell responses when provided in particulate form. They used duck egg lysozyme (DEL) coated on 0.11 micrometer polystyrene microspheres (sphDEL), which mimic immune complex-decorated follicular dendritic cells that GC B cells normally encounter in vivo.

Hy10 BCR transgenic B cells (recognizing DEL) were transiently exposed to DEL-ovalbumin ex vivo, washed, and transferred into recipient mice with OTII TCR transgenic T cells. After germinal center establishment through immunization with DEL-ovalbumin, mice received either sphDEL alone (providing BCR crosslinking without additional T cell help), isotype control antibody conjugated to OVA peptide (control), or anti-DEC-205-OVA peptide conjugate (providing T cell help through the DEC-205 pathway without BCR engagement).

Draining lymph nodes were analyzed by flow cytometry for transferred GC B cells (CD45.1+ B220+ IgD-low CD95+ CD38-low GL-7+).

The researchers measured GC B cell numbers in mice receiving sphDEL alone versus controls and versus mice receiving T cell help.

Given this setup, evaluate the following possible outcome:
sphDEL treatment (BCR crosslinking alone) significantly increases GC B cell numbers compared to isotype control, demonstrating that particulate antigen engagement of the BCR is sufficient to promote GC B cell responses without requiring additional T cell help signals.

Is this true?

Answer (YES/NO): NO